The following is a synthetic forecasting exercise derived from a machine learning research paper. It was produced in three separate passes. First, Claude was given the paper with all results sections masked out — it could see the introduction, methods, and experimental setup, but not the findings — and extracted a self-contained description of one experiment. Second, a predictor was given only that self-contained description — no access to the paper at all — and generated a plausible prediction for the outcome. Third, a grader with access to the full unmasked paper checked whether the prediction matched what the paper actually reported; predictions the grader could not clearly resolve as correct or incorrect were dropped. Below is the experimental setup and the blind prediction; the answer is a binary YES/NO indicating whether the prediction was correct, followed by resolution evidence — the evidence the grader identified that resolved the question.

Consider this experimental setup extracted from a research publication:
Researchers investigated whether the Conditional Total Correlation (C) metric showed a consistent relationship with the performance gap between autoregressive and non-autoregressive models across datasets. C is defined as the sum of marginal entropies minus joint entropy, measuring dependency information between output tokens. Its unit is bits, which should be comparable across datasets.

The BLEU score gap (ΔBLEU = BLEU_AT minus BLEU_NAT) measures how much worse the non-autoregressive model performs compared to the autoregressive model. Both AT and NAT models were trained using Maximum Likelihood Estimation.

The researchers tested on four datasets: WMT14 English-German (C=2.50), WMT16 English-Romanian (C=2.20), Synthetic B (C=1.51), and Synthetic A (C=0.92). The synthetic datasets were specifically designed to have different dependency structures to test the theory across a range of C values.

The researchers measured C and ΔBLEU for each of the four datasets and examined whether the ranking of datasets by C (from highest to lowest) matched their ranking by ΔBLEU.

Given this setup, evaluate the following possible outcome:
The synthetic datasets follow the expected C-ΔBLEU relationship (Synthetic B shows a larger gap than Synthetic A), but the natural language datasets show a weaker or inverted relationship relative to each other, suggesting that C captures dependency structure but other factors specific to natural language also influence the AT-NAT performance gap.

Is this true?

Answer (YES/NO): NO